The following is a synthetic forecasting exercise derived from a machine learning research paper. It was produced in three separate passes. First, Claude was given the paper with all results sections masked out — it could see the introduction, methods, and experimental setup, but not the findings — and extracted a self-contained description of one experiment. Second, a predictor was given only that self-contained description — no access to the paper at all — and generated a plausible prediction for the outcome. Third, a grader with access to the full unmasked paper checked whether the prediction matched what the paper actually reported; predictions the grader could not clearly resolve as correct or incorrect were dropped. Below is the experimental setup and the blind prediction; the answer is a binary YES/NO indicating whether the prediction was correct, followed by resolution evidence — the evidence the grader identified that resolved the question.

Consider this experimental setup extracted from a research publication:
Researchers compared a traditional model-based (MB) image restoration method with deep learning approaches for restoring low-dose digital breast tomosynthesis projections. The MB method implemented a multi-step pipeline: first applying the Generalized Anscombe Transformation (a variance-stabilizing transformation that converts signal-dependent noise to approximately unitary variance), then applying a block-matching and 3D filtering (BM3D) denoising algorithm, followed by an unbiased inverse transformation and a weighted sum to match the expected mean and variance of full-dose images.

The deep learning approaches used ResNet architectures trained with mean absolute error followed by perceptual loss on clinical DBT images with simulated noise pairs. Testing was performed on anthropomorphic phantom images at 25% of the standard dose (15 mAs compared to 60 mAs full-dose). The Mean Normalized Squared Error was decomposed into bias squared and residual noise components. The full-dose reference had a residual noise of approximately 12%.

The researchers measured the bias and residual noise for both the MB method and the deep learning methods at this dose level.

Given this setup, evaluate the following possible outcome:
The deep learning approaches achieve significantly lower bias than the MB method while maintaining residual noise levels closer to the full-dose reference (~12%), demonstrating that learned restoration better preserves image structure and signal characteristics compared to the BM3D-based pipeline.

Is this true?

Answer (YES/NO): NO